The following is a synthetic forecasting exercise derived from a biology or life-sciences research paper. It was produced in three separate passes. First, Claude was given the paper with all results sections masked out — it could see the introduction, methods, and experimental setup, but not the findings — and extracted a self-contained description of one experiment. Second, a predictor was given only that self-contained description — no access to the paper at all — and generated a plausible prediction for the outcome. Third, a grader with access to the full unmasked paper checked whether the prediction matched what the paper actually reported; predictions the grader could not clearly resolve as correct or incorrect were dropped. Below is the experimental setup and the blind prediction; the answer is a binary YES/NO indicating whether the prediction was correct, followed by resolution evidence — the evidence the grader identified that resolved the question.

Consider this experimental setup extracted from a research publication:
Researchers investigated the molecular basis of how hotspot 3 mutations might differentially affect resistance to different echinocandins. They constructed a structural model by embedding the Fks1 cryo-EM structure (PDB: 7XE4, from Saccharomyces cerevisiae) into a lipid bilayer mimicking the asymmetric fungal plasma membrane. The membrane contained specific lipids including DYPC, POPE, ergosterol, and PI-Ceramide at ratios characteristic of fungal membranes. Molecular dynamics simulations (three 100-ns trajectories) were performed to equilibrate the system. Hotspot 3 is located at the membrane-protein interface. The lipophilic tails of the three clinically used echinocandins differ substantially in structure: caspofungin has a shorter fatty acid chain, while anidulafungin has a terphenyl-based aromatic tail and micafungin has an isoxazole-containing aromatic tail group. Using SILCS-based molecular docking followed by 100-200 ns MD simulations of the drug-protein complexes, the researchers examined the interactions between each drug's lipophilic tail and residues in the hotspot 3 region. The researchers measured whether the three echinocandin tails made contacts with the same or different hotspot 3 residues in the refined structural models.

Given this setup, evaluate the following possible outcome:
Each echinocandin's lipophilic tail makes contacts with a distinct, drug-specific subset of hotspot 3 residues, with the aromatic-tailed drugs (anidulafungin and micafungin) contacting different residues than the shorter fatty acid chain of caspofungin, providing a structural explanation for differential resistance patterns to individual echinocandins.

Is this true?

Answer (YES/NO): NO